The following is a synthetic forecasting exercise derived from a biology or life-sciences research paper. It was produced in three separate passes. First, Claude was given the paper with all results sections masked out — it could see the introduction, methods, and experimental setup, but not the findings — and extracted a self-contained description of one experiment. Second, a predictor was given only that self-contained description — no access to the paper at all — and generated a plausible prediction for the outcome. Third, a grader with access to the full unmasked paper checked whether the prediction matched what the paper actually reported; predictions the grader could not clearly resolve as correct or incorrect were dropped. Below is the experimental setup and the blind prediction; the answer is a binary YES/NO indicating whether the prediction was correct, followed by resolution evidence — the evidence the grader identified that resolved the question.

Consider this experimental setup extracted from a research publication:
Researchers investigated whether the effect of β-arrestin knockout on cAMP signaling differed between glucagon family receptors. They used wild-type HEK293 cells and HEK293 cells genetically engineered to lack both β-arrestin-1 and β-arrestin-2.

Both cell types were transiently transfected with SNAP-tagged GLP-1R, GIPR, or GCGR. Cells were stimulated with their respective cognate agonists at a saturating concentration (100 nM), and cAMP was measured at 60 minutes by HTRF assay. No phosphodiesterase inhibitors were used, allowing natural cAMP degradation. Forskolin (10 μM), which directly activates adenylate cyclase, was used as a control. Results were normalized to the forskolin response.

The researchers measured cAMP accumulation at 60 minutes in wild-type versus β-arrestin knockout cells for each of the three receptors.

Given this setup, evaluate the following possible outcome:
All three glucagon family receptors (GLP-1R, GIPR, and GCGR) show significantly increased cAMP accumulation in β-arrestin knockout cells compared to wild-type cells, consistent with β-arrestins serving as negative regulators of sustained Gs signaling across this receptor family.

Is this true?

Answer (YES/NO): YES